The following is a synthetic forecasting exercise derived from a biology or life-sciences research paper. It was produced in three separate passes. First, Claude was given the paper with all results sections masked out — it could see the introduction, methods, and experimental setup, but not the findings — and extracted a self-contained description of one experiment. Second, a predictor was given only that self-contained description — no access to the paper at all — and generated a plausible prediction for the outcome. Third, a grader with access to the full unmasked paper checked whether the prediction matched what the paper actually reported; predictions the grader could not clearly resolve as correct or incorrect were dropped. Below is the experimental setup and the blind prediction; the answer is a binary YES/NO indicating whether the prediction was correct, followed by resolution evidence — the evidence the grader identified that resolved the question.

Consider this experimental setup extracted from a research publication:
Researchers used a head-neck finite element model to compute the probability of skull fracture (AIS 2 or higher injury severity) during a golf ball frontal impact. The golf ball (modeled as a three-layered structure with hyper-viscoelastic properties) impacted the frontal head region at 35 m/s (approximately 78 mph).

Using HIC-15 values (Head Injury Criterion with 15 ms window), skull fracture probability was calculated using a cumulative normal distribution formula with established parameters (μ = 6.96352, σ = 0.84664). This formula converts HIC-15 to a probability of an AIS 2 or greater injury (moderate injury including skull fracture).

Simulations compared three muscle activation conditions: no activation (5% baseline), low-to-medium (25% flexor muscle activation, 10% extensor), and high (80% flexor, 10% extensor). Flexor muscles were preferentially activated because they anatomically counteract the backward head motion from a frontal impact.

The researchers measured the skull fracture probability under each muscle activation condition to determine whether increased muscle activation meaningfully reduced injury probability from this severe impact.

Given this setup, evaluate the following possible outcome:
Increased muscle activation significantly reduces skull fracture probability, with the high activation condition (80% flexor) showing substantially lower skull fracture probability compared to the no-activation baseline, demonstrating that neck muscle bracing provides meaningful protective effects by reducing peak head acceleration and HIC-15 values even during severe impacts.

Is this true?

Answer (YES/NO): NO